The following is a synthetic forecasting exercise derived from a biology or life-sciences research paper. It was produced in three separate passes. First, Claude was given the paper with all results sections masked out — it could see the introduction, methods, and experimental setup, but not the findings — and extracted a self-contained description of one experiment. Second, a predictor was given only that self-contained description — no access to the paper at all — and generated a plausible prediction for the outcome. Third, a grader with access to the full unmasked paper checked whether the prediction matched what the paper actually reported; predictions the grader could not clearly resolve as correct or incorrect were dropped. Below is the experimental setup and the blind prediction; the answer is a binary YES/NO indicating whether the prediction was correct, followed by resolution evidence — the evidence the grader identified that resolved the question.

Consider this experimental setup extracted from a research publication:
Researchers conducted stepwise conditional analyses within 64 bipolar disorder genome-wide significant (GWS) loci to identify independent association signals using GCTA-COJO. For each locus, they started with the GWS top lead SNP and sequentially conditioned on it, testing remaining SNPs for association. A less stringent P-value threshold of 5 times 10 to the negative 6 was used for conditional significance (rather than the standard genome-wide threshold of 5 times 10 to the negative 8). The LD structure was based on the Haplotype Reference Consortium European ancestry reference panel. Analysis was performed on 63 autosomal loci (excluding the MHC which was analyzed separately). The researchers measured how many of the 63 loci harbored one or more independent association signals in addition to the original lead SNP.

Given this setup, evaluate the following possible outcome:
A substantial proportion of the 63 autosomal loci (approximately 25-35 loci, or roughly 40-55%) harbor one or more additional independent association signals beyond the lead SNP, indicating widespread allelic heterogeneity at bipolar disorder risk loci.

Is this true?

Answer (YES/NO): NO